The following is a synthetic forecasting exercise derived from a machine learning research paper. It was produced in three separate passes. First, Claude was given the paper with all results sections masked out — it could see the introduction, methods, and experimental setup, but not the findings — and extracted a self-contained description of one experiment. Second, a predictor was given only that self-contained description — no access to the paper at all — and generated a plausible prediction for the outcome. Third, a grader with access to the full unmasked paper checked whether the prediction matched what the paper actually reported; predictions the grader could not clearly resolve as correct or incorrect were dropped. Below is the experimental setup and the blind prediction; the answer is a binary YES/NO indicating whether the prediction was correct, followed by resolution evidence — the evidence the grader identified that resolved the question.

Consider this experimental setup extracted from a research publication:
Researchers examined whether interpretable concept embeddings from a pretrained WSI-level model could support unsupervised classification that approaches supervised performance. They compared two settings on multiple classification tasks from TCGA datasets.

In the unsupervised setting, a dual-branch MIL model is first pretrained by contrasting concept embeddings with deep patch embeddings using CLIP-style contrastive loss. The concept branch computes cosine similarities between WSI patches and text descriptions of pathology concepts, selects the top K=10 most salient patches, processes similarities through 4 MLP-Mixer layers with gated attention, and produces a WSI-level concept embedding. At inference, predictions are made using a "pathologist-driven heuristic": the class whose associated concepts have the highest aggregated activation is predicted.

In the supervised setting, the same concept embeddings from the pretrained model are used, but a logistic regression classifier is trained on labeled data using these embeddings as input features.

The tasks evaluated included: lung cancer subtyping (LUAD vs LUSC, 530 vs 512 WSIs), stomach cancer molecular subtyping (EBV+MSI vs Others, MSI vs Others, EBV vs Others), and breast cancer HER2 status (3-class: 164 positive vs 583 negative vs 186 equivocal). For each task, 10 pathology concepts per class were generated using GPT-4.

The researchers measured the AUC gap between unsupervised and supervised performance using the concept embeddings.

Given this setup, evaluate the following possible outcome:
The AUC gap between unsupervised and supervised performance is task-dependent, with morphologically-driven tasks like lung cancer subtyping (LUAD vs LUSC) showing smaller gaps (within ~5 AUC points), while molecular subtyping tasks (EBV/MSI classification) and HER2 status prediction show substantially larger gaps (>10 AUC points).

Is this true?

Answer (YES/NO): NO